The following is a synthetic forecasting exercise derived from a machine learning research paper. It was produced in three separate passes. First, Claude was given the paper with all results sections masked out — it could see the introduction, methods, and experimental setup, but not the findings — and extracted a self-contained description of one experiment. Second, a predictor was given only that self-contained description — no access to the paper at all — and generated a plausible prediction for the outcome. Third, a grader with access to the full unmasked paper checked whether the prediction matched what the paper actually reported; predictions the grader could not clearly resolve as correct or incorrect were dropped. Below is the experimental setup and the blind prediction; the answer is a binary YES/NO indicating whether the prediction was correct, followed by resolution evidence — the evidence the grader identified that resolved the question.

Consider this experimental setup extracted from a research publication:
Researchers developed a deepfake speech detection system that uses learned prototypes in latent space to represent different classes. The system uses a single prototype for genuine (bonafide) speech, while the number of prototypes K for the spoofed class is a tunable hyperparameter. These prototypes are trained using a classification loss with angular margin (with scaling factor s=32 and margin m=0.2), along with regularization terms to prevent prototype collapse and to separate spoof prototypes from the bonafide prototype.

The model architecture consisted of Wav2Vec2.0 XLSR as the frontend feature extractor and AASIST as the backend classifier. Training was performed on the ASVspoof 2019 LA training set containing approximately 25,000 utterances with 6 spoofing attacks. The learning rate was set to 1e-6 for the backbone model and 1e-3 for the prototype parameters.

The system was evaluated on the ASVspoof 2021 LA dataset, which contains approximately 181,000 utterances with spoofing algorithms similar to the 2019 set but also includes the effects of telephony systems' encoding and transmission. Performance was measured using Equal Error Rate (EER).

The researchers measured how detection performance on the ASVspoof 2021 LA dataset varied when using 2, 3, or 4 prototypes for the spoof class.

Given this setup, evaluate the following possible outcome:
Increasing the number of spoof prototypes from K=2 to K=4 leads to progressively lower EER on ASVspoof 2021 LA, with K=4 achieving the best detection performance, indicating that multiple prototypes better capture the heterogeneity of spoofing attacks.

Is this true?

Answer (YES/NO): NO